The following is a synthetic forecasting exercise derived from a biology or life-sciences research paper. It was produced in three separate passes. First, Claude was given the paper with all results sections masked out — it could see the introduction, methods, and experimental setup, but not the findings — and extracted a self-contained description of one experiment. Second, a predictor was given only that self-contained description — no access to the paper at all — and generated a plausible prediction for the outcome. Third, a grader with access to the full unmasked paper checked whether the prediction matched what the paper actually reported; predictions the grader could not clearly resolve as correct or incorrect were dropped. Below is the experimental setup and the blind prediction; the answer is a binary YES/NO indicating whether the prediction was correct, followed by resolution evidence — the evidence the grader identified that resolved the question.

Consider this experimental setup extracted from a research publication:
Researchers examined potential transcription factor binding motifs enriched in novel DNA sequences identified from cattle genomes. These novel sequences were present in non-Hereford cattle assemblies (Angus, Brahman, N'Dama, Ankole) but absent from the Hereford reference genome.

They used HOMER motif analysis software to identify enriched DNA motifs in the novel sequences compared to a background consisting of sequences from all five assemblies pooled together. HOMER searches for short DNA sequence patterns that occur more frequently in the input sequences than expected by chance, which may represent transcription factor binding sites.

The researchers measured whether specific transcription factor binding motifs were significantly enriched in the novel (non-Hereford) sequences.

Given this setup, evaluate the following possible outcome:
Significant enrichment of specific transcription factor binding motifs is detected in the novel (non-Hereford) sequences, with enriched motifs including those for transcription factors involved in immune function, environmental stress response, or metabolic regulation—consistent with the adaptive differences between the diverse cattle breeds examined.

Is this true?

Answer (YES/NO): NO